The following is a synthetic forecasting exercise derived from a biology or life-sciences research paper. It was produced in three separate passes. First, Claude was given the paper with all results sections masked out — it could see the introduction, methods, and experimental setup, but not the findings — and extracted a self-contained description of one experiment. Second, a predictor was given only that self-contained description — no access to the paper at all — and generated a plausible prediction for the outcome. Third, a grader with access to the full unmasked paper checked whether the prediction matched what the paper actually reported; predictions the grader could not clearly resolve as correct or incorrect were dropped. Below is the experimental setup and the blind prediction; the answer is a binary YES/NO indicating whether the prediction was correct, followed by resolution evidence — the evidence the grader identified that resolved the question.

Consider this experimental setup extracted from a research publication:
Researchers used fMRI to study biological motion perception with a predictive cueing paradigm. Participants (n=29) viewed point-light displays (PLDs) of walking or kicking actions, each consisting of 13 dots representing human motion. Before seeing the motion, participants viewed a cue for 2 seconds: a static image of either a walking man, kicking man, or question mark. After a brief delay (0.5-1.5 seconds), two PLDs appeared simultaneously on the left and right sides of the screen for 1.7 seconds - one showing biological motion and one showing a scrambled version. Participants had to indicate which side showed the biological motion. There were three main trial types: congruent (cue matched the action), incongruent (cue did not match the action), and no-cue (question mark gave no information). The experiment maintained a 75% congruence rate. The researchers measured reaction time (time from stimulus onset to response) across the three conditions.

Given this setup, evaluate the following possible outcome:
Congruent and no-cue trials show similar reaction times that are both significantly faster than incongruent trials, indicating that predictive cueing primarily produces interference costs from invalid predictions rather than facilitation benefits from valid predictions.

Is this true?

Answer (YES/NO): NO